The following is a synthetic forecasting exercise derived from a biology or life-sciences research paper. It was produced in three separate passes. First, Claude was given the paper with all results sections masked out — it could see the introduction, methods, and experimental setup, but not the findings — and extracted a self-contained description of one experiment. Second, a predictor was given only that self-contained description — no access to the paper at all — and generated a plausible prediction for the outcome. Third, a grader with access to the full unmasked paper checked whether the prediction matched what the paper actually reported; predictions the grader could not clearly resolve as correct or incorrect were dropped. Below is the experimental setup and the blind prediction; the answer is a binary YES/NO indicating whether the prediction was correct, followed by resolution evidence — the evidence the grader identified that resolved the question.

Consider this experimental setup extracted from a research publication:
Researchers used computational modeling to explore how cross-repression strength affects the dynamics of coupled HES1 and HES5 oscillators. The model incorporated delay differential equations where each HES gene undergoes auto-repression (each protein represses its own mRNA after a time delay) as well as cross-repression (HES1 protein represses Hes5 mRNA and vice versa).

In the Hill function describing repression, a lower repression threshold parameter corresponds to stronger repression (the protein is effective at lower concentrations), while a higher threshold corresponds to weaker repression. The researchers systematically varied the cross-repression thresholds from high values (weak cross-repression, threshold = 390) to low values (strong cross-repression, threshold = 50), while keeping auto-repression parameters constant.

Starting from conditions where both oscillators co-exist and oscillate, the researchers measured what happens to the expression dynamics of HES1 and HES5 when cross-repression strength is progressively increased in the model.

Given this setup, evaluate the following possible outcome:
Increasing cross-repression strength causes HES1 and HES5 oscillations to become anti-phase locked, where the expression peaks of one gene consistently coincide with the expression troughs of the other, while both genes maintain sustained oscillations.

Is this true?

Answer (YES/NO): NO